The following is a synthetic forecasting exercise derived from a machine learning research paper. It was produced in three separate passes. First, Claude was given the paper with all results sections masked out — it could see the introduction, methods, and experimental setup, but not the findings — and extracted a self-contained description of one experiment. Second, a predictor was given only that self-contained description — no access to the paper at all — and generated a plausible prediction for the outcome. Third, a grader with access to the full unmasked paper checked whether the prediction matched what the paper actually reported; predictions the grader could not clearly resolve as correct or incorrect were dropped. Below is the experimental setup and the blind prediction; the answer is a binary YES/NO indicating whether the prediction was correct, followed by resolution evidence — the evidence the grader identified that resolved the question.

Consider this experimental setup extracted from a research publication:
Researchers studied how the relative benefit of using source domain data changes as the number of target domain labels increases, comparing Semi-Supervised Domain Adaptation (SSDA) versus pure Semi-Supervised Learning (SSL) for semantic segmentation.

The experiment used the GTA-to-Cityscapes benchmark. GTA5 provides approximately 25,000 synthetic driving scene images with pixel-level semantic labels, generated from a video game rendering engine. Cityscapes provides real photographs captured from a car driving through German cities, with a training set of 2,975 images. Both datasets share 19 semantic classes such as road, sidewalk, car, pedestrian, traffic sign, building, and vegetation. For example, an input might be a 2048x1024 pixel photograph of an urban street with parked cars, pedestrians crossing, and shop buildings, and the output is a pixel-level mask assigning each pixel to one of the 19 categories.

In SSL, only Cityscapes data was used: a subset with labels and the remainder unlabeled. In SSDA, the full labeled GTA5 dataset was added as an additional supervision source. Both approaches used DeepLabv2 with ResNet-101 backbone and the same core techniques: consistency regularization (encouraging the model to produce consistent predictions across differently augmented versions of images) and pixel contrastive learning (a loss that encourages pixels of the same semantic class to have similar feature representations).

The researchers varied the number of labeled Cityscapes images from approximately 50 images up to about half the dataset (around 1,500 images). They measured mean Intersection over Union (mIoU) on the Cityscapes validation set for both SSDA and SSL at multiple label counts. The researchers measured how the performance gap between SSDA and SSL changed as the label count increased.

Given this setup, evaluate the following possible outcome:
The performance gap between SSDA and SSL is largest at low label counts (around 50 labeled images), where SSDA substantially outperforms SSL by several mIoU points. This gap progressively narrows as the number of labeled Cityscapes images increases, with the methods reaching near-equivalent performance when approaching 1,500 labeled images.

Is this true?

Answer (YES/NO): YES